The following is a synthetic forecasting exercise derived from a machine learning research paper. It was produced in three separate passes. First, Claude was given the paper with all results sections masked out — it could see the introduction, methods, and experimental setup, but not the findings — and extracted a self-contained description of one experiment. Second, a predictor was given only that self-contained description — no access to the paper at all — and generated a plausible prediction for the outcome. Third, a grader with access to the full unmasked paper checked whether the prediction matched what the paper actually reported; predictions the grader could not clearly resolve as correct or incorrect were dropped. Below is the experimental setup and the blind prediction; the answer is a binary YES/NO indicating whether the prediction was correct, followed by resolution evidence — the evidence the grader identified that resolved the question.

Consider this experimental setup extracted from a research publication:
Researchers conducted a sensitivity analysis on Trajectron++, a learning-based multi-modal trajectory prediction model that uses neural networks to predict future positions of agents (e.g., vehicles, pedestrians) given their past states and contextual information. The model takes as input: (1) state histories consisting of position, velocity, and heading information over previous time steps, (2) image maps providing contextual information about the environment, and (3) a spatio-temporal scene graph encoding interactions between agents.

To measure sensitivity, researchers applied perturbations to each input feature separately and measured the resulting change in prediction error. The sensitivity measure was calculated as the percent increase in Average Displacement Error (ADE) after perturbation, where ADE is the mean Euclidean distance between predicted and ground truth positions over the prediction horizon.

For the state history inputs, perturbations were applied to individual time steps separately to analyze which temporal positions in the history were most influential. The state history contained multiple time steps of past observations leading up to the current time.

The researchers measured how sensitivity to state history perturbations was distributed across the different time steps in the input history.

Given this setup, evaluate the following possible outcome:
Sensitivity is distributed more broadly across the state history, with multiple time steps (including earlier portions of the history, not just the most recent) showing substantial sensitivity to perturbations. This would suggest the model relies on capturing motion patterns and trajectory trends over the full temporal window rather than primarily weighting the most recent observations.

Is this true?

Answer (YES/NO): NO